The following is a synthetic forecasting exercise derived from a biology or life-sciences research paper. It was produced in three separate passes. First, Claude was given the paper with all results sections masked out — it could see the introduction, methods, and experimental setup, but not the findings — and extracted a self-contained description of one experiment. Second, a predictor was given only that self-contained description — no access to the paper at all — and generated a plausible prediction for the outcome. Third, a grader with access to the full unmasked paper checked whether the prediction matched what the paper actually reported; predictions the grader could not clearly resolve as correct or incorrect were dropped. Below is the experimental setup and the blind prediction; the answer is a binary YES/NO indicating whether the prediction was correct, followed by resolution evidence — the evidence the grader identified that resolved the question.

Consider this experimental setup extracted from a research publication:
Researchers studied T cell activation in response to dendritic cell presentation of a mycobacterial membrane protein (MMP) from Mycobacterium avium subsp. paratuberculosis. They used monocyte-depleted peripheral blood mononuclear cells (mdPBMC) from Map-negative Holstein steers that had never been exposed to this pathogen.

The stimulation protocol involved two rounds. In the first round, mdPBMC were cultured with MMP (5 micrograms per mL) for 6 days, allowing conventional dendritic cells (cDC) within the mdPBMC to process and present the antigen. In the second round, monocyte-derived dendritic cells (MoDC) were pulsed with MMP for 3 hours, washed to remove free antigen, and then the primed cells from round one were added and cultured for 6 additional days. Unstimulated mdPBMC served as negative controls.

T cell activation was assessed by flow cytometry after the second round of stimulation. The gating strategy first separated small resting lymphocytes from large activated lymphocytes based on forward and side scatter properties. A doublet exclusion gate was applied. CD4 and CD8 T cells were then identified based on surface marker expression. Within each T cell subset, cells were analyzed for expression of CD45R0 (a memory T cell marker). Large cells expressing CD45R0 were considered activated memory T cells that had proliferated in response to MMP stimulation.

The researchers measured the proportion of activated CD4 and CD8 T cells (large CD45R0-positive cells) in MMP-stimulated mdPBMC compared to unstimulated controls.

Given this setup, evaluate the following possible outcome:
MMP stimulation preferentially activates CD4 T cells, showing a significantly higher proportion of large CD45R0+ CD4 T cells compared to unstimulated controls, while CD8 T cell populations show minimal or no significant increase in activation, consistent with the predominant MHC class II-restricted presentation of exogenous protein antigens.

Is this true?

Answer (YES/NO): NO